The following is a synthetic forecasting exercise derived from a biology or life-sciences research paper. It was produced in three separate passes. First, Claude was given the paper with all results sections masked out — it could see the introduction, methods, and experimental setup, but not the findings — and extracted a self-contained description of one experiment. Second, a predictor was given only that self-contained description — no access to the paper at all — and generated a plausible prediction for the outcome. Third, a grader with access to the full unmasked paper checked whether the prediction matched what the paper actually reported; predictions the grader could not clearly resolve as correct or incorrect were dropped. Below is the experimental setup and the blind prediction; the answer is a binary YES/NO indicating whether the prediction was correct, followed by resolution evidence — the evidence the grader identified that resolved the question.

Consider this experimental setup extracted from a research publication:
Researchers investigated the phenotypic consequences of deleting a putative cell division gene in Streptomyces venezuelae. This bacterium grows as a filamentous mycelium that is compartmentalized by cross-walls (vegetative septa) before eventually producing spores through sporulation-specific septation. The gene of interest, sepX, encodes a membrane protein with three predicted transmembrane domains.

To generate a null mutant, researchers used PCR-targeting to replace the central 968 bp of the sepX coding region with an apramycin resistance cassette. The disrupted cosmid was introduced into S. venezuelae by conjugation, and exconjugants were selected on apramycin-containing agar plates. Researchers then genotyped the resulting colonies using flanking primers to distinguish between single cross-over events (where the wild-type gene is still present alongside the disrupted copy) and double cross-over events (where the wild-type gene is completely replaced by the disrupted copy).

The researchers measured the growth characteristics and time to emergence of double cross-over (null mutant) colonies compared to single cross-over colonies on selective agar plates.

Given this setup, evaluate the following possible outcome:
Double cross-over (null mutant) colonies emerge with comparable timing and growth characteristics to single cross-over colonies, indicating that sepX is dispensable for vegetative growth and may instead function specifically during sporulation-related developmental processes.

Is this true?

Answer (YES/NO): NO